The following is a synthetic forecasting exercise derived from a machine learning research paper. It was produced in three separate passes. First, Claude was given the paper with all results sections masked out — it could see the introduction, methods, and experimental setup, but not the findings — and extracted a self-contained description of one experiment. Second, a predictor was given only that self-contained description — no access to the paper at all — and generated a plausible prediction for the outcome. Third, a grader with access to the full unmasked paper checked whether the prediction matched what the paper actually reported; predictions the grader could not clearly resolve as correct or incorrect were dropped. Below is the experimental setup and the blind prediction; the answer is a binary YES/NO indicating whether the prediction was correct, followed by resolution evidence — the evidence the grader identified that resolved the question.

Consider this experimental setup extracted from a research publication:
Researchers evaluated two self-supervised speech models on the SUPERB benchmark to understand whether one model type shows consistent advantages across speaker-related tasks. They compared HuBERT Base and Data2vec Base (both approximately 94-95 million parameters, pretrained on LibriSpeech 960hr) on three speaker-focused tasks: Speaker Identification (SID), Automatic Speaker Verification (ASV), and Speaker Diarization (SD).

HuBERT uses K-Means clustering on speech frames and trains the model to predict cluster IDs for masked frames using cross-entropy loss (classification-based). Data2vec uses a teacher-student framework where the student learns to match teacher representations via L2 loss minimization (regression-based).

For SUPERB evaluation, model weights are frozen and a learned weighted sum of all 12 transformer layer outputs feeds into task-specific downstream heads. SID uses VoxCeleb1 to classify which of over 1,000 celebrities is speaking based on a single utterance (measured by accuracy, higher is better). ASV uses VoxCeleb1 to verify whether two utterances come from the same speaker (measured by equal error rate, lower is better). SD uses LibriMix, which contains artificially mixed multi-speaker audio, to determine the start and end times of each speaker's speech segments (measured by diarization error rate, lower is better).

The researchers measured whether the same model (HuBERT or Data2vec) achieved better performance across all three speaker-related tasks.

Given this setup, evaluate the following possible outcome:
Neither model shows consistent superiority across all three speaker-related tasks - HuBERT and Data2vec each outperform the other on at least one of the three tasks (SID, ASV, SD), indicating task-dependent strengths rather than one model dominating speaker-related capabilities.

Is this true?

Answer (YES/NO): NO